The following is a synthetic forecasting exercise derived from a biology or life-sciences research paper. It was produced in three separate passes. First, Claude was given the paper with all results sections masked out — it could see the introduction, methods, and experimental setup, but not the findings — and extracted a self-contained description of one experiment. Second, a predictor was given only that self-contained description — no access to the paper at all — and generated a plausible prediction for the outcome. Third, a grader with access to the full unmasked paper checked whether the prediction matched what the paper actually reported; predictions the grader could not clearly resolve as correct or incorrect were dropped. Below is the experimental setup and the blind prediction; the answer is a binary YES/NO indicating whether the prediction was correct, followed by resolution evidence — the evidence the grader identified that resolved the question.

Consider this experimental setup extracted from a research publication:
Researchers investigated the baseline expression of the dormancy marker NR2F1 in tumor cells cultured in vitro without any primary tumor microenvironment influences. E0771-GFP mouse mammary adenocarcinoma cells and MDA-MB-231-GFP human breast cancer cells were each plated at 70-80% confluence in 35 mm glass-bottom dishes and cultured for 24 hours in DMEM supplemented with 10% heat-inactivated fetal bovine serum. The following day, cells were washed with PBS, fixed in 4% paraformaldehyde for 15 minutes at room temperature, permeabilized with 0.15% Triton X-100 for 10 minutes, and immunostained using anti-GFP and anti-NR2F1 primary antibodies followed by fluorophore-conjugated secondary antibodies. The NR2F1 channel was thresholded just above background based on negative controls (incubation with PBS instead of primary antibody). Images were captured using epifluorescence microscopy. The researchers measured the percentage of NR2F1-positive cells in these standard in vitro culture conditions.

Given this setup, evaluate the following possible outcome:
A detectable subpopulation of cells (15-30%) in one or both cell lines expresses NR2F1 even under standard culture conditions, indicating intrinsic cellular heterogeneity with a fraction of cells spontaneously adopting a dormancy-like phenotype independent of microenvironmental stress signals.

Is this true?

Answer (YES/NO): NO